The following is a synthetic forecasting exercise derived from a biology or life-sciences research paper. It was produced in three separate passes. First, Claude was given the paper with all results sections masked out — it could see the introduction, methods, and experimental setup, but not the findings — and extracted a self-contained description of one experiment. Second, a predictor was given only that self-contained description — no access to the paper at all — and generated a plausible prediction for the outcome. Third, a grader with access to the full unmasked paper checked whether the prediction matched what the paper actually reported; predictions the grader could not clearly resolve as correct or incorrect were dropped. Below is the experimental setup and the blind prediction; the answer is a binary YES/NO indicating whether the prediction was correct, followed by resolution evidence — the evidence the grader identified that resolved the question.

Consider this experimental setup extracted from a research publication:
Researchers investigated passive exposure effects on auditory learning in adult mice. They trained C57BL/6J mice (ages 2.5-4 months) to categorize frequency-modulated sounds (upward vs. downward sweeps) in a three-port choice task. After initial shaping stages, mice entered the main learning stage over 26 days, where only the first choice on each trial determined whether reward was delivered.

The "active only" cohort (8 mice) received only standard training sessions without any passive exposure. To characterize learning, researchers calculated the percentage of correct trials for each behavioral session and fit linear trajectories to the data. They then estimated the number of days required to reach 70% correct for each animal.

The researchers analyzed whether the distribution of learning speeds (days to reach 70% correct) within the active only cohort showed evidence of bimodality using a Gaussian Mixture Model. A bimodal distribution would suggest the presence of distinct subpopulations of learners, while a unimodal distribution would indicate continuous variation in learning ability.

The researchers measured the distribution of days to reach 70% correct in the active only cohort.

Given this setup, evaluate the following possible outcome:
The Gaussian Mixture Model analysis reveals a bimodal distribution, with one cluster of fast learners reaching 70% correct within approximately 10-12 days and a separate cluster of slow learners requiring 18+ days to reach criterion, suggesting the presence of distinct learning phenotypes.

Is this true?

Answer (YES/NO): NO